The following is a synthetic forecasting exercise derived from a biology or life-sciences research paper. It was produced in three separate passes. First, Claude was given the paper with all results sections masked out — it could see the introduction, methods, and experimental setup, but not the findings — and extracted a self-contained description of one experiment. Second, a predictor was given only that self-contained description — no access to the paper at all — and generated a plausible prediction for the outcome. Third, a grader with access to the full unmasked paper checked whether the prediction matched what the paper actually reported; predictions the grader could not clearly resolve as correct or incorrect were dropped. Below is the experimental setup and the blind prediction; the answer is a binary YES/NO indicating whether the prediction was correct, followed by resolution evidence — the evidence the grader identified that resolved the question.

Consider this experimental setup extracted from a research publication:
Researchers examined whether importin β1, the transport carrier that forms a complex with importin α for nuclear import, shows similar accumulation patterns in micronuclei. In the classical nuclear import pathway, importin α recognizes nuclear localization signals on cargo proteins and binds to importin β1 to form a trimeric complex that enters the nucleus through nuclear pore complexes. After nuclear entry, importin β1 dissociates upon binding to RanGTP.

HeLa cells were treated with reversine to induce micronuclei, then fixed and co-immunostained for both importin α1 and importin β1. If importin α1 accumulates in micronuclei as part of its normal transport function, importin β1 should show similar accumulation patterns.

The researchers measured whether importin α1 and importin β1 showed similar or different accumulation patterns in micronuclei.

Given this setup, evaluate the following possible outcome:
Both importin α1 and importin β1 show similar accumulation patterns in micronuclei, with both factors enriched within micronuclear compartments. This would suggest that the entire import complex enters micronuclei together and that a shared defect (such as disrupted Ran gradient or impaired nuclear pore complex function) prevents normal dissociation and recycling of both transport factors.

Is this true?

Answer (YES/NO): NO